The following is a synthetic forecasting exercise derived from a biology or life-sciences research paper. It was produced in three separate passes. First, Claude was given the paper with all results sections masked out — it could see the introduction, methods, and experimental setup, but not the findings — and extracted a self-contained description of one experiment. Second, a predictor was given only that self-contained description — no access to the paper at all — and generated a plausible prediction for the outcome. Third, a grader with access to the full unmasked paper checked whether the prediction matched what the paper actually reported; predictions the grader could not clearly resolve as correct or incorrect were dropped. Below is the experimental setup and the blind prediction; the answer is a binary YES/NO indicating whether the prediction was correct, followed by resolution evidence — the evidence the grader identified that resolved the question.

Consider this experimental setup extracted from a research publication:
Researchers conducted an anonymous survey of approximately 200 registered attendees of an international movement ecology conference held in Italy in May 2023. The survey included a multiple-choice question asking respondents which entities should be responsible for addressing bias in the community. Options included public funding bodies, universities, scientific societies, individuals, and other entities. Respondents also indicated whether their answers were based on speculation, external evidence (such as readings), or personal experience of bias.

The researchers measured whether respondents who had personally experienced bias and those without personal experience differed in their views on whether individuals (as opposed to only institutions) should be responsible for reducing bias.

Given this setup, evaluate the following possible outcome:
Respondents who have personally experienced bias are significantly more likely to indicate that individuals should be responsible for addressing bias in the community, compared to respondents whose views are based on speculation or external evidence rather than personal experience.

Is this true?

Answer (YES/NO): YES